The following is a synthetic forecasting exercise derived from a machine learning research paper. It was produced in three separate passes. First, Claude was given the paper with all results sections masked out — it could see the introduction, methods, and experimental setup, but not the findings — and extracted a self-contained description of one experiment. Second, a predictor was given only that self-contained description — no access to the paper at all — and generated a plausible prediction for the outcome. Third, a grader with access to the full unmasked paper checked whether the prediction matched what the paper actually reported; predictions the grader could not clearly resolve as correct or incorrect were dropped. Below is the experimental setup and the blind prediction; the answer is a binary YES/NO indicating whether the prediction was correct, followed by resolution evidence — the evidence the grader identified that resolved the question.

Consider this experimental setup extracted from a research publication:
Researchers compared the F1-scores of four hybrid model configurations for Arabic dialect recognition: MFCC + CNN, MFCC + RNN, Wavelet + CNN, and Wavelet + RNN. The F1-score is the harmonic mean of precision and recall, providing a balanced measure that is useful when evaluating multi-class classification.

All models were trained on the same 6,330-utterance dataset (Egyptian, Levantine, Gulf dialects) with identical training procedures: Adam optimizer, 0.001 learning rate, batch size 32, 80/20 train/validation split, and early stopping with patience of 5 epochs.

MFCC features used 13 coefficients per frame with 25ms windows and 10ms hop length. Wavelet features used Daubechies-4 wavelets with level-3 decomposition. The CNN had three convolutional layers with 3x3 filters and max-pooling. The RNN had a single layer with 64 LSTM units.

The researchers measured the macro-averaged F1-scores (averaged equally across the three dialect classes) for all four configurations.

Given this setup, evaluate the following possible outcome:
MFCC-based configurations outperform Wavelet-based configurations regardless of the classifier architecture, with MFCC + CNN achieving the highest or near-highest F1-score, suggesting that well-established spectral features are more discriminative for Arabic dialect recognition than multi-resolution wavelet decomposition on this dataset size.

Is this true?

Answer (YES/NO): YES